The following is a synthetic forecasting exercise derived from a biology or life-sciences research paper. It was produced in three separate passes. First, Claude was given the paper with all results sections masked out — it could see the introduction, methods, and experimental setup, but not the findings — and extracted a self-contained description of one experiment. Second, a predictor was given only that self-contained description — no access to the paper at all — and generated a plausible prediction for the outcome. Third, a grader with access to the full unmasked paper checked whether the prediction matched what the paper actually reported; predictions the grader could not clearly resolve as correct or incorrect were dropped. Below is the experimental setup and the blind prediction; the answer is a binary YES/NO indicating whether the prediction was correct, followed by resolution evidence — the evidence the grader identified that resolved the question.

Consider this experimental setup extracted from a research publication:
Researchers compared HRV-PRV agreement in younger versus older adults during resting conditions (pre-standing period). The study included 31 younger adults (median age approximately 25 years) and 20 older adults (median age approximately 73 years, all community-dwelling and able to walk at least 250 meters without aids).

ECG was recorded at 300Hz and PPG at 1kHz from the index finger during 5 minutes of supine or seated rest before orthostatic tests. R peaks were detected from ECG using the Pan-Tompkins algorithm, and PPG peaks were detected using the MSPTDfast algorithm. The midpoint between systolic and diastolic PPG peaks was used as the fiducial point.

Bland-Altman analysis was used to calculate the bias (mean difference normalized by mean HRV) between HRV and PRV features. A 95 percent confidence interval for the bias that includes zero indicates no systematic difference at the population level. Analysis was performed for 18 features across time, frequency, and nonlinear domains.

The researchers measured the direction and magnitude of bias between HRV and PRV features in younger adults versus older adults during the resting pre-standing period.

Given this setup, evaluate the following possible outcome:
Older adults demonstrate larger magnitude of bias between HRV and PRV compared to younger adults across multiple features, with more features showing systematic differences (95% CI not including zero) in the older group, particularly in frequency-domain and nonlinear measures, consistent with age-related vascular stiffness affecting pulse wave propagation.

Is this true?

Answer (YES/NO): NO